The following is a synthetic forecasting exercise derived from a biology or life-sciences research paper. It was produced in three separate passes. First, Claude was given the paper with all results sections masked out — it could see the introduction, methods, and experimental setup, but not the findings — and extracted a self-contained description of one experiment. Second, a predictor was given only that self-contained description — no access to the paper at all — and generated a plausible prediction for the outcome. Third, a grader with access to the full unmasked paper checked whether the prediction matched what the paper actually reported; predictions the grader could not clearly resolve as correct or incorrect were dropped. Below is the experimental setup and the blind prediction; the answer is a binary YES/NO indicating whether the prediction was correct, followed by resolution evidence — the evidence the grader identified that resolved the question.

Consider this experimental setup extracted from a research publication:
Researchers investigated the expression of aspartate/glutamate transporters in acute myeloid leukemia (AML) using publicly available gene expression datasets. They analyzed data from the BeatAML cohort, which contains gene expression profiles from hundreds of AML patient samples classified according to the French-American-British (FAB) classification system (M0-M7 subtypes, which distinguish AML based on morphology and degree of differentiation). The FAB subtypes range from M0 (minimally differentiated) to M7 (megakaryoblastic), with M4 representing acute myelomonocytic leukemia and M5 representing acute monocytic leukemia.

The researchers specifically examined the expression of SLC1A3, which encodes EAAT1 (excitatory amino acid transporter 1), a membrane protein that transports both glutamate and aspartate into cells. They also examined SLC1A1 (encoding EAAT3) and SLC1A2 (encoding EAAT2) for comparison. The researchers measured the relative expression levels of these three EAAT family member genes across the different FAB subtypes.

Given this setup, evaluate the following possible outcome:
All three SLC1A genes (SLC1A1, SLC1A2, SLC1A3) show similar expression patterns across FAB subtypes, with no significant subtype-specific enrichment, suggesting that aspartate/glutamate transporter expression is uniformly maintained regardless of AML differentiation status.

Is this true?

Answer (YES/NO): NO